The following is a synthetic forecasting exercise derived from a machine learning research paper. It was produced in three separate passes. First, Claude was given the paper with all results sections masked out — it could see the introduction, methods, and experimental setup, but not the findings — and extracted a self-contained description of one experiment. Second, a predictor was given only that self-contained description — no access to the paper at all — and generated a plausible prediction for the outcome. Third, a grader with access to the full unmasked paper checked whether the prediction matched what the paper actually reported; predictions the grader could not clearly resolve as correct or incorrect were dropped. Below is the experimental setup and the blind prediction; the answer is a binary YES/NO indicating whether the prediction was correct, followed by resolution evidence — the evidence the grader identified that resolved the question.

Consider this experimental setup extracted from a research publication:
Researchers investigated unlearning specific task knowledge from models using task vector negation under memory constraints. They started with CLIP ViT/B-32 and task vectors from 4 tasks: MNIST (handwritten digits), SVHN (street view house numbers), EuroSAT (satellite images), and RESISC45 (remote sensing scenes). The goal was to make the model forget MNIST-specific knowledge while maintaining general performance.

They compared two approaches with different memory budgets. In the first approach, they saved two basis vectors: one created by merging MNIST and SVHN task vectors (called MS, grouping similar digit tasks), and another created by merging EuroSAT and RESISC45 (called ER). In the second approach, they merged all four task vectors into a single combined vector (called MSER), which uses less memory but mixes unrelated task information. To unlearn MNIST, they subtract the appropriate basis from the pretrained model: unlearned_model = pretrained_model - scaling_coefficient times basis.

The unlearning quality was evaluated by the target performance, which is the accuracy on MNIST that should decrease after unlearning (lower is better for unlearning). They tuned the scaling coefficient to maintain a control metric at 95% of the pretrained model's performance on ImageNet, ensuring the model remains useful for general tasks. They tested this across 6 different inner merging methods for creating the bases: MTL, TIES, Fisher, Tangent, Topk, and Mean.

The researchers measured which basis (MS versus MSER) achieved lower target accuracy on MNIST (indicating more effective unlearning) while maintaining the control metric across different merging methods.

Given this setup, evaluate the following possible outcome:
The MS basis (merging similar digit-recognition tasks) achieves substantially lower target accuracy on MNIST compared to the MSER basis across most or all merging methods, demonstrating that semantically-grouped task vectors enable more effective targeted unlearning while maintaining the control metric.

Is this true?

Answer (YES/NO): YES